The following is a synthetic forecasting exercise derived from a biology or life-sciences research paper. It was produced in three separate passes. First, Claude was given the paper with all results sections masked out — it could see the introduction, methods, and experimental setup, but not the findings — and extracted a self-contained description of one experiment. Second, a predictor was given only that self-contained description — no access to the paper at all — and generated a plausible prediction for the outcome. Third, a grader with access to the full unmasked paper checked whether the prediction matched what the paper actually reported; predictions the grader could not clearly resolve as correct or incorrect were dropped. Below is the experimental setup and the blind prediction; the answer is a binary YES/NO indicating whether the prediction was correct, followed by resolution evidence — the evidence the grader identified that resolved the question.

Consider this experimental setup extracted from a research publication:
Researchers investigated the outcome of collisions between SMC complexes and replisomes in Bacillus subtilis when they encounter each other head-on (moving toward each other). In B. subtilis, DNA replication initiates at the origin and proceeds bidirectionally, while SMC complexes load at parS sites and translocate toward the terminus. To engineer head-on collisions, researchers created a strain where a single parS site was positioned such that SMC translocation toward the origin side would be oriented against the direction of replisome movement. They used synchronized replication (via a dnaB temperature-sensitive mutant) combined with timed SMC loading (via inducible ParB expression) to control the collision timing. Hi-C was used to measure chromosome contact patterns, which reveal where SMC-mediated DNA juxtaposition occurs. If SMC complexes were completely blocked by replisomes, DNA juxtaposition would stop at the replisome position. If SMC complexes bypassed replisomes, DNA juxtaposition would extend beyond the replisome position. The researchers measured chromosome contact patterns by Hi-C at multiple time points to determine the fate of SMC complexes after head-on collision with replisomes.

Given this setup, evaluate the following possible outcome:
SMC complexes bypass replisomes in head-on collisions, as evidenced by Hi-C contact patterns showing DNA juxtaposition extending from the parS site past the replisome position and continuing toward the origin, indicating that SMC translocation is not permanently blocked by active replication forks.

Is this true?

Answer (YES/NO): YES